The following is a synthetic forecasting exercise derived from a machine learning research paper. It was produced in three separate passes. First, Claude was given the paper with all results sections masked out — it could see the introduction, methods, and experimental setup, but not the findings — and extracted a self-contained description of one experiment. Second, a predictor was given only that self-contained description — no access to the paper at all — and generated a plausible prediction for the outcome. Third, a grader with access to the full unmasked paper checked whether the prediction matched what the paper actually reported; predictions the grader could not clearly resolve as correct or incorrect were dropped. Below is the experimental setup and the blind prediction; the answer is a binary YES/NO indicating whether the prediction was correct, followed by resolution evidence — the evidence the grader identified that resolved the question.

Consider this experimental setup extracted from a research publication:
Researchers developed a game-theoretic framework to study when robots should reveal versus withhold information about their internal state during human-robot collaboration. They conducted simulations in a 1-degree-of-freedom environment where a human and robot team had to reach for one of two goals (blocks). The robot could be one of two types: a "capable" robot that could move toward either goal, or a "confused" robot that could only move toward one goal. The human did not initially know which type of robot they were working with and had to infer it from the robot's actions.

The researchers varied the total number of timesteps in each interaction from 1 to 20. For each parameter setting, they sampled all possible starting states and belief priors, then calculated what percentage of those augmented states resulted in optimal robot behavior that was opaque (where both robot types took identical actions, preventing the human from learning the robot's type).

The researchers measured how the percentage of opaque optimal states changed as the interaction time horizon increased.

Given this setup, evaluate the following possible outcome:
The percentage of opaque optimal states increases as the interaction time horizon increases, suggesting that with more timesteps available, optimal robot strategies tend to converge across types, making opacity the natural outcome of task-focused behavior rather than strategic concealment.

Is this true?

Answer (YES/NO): NO